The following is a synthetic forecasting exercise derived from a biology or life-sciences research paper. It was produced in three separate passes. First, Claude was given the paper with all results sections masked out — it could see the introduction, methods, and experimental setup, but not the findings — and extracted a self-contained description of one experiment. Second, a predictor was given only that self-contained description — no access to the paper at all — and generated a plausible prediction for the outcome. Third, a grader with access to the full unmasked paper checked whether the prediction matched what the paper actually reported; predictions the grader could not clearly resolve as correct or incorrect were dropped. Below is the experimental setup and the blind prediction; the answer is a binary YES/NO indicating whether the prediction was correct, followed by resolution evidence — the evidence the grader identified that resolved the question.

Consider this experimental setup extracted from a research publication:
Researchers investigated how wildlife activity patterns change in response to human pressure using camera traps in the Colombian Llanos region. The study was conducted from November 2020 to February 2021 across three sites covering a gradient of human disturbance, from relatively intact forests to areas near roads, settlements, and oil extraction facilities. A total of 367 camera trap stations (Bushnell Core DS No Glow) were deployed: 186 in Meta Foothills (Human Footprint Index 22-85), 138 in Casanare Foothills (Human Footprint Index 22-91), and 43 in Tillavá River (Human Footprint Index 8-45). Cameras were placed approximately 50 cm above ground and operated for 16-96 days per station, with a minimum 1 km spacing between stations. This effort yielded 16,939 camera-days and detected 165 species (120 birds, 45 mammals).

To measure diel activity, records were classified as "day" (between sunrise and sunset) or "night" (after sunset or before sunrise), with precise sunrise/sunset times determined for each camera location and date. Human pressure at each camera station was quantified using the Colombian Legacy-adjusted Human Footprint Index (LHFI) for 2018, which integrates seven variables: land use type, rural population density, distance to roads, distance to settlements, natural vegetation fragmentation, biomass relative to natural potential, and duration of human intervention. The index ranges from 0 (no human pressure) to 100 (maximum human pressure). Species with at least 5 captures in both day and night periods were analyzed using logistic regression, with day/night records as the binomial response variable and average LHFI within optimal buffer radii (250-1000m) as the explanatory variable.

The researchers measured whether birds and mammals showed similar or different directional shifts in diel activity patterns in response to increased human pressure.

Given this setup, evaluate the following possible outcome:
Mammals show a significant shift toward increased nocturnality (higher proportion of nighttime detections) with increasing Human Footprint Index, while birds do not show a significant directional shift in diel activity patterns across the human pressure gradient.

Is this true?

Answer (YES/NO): NO